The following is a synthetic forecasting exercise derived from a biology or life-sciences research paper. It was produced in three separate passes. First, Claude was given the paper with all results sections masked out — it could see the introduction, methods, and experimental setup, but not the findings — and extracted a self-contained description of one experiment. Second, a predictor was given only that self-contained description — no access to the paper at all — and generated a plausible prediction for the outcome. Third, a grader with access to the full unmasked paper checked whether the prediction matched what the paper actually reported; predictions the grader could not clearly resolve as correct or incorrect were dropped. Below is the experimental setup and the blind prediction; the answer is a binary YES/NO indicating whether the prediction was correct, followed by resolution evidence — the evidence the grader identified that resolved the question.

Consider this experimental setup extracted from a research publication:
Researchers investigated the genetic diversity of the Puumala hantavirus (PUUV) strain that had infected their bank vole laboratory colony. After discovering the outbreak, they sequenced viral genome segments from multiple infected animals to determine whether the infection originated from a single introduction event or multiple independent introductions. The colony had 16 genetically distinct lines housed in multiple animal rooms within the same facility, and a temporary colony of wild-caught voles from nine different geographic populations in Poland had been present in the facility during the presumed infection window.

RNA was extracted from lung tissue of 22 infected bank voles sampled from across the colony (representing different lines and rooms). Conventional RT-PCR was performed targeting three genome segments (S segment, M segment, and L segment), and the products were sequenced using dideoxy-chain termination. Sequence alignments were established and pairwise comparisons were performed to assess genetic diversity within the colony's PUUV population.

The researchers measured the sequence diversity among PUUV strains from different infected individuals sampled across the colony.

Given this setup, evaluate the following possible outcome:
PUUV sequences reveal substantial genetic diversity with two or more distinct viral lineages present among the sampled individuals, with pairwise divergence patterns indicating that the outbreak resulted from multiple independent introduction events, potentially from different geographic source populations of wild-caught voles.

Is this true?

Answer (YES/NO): NO